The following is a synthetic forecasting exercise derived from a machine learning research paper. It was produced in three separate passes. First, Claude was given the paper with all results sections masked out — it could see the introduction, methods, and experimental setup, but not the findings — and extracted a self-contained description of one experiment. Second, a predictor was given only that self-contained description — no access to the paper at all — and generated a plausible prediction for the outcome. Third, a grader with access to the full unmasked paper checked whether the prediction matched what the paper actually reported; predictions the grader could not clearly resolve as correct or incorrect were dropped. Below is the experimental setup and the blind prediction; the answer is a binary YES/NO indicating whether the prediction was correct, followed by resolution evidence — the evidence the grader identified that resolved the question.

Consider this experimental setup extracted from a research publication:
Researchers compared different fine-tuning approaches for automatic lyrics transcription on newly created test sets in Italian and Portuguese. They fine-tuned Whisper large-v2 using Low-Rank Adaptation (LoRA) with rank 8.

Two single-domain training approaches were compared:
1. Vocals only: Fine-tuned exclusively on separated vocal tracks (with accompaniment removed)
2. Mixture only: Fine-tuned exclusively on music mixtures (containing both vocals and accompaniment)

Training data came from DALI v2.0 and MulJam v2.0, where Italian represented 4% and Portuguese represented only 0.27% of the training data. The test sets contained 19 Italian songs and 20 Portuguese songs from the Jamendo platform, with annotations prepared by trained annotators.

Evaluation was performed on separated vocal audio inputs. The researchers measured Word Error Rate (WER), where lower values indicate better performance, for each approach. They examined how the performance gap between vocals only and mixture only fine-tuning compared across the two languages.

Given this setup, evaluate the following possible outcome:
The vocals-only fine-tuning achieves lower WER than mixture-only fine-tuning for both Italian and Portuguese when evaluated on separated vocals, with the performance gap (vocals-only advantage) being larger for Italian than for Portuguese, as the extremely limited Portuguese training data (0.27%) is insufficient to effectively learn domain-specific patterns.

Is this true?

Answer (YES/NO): YES